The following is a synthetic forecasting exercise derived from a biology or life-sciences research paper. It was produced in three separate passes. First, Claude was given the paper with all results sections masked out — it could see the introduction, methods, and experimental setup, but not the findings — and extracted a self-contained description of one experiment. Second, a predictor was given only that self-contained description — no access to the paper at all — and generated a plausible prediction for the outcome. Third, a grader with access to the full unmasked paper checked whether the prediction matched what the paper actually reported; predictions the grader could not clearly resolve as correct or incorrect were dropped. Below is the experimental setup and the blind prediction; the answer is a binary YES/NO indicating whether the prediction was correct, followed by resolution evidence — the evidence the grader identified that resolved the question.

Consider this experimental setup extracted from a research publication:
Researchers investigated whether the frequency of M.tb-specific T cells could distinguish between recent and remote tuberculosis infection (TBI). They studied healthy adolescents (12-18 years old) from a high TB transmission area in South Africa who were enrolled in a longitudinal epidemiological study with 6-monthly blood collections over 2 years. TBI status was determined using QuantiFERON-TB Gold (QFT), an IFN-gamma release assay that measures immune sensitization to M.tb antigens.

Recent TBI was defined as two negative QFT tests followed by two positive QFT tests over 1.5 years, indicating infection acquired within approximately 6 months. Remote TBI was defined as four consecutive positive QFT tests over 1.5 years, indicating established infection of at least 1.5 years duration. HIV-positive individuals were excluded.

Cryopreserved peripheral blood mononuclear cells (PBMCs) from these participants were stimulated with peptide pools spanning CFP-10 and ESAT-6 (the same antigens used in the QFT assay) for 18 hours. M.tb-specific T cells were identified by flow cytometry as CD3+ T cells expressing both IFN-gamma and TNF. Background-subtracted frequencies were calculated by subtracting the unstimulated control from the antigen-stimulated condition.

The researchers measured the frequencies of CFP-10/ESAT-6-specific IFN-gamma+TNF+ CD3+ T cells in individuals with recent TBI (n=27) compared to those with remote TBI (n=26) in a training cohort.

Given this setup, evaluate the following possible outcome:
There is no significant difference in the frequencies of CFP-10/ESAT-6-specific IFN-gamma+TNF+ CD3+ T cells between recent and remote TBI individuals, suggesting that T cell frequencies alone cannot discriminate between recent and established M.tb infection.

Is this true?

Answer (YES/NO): YES